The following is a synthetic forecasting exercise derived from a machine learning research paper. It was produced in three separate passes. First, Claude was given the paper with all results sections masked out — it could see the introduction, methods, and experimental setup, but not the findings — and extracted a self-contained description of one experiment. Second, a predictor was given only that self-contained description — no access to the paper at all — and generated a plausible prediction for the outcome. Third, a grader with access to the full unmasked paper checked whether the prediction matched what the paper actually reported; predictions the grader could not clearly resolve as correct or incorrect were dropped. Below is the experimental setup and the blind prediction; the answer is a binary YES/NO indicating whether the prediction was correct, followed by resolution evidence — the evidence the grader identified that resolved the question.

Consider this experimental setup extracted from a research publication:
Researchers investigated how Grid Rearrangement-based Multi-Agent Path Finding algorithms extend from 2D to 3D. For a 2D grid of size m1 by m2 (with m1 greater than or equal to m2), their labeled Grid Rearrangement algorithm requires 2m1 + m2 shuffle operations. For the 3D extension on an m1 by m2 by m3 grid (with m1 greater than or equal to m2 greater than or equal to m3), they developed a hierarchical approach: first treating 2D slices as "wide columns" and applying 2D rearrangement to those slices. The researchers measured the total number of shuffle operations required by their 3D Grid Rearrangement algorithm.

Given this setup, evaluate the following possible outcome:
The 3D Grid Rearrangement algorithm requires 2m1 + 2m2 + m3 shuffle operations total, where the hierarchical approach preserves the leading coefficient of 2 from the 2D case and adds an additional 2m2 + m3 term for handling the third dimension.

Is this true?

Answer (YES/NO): NO